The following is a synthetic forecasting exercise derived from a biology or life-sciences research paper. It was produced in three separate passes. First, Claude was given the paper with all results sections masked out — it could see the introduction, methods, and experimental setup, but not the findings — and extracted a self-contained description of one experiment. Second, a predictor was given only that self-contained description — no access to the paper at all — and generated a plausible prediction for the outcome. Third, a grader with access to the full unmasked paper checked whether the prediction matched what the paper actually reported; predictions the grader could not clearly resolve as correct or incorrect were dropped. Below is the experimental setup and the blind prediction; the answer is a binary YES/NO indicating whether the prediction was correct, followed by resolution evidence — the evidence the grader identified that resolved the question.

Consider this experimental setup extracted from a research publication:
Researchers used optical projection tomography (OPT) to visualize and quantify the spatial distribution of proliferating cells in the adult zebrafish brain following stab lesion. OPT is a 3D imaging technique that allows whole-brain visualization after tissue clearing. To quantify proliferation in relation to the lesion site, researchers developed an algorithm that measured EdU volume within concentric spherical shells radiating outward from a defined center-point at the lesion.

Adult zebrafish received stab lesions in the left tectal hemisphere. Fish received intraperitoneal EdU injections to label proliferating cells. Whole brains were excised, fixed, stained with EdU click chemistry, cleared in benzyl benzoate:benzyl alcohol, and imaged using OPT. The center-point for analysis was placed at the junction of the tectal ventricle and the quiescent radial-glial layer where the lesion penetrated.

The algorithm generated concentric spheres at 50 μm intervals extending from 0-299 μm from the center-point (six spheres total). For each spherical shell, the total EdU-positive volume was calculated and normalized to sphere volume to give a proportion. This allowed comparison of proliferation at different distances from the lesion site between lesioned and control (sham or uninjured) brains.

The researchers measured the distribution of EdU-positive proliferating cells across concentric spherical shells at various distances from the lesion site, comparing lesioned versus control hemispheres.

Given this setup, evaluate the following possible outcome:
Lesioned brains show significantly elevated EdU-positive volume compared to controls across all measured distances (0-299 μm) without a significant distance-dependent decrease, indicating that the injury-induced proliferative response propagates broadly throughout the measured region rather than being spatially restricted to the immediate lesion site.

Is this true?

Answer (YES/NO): NO